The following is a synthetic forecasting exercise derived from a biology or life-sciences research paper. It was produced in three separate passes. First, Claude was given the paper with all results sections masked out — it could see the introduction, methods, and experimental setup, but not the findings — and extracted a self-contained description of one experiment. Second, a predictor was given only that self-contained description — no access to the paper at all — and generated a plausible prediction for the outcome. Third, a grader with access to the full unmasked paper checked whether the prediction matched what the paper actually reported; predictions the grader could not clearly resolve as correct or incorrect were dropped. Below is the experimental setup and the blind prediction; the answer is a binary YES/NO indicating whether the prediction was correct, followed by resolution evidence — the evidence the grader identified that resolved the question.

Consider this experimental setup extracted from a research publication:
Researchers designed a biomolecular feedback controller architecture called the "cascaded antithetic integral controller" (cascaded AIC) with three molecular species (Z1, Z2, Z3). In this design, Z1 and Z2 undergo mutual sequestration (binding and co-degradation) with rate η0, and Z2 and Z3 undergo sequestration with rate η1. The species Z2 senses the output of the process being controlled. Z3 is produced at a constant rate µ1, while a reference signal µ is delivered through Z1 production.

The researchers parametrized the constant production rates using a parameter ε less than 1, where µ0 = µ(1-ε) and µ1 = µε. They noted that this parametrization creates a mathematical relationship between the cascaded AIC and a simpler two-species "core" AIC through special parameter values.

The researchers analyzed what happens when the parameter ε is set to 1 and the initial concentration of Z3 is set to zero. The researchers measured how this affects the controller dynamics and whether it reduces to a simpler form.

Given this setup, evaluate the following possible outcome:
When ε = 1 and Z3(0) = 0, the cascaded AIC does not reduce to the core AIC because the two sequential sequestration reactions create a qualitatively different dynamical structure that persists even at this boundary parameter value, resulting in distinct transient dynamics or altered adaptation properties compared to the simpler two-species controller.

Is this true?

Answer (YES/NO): NO